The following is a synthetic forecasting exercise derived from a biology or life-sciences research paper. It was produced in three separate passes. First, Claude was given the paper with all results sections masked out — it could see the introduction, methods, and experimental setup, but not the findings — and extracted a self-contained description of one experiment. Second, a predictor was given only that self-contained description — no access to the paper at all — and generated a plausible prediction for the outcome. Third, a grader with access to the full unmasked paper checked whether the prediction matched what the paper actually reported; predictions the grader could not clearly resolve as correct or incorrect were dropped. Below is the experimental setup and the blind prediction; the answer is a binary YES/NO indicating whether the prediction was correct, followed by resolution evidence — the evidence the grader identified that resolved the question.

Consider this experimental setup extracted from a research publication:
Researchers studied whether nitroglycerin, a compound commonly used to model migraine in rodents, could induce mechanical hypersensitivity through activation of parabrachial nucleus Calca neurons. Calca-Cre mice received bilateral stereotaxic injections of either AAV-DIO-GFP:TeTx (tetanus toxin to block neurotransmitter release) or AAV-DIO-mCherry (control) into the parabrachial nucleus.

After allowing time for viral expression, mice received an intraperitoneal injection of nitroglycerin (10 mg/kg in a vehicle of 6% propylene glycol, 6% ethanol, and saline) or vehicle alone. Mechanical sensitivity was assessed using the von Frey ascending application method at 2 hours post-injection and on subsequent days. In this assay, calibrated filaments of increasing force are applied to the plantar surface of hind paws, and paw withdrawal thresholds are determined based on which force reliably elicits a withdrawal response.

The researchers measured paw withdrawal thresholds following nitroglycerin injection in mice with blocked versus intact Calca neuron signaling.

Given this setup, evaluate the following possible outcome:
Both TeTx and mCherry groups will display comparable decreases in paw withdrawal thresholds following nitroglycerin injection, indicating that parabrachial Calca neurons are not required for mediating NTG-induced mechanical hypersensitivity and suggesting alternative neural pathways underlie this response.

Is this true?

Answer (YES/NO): NO